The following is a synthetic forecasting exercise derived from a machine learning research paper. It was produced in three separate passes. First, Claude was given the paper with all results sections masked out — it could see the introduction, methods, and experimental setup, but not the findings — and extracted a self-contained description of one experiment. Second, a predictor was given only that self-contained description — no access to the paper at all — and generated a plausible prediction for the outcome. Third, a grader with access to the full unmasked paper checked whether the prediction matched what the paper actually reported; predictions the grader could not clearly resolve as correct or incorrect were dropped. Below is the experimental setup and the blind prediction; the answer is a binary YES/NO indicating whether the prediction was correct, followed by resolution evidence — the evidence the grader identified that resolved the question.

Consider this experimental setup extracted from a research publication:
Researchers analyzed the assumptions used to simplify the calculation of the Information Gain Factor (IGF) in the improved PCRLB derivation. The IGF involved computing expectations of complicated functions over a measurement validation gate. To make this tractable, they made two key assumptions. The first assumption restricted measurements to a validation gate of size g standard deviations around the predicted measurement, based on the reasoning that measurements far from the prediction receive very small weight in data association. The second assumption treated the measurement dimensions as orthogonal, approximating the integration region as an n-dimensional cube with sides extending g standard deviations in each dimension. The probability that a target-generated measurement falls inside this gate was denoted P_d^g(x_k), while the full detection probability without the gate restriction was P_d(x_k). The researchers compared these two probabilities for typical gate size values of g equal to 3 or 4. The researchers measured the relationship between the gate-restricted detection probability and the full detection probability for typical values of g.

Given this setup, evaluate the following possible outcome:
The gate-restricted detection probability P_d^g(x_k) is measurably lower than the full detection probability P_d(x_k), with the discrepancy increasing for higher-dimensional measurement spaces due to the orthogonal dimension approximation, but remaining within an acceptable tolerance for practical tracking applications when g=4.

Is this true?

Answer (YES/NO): NO